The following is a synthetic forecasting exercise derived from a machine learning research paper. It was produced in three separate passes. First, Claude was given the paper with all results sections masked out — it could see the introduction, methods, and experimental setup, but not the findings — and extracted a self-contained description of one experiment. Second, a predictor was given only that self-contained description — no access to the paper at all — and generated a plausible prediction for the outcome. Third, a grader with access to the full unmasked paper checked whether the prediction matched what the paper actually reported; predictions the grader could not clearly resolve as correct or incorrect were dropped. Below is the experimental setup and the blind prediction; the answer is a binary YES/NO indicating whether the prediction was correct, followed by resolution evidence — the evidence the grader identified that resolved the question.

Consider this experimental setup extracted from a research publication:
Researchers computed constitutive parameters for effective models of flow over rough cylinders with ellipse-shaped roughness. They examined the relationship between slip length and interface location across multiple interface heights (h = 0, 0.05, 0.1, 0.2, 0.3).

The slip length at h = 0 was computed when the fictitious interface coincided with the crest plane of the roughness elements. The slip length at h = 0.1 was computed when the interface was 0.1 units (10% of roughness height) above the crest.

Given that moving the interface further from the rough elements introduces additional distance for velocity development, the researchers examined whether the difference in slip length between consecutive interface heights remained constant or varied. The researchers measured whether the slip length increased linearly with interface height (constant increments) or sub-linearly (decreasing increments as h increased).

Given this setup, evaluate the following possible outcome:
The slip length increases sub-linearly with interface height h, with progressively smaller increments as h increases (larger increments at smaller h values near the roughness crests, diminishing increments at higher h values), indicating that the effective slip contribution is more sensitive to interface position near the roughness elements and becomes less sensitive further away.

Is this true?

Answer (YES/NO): NO